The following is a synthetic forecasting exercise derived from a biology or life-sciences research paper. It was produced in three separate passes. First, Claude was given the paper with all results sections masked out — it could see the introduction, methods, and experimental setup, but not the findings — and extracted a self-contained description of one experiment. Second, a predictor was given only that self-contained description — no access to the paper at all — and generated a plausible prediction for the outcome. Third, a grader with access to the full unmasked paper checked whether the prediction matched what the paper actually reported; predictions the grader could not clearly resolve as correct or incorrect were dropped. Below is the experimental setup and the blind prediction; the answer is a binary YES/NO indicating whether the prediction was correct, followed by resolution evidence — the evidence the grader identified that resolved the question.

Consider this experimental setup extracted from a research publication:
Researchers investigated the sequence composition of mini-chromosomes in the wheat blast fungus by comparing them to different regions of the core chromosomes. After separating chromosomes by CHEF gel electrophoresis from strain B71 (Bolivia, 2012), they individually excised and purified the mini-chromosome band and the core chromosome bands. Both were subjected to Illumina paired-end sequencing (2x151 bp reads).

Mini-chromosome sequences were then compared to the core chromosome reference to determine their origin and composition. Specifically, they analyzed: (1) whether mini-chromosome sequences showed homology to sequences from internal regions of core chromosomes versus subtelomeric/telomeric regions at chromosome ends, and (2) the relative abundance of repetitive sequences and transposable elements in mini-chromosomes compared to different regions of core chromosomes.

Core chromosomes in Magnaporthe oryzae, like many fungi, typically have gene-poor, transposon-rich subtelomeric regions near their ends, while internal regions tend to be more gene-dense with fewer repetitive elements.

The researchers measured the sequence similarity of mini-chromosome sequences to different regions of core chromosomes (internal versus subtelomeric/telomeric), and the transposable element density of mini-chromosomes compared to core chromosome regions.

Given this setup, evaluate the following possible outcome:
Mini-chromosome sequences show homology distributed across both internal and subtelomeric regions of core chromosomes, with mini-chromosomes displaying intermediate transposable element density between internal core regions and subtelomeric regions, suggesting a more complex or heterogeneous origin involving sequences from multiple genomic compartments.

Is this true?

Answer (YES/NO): NO